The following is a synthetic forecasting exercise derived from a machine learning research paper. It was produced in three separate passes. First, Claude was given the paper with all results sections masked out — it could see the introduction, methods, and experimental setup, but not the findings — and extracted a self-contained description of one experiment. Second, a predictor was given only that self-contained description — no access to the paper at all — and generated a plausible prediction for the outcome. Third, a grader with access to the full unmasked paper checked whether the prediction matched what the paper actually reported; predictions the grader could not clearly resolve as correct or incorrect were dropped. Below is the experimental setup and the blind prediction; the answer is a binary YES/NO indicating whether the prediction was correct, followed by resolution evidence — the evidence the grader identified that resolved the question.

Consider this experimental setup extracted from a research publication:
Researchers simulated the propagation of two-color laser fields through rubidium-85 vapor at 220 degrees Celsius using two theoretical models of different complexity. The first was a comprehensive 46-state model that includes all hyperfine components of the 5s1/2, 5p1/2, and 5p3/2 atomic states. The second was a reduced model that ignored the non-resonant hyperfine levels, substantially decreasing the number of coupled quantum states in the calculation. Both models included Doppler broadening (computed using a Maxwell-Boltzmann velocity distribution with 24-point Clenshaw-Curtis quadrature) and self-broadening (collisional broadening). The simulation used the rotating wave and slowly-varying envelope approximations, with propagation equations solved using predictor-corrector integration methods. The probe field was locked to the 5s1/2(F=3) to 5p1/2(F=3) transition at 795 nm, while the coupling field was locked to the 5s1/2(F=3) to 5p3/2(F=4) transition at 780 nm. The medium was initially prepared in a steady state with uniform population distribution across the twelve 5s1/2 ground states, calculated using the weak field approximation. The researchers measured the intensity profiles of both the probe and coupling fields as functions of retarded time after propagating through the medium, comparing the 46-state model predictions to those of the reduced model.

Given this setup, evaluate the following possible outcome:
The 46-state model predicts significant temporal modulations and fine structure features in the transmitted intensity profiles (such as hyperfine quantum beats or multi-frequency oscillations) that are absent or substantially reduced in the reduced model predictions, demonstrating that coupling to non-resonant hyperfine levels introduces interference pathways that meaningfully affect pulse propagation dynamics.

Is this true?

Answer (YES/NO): NO